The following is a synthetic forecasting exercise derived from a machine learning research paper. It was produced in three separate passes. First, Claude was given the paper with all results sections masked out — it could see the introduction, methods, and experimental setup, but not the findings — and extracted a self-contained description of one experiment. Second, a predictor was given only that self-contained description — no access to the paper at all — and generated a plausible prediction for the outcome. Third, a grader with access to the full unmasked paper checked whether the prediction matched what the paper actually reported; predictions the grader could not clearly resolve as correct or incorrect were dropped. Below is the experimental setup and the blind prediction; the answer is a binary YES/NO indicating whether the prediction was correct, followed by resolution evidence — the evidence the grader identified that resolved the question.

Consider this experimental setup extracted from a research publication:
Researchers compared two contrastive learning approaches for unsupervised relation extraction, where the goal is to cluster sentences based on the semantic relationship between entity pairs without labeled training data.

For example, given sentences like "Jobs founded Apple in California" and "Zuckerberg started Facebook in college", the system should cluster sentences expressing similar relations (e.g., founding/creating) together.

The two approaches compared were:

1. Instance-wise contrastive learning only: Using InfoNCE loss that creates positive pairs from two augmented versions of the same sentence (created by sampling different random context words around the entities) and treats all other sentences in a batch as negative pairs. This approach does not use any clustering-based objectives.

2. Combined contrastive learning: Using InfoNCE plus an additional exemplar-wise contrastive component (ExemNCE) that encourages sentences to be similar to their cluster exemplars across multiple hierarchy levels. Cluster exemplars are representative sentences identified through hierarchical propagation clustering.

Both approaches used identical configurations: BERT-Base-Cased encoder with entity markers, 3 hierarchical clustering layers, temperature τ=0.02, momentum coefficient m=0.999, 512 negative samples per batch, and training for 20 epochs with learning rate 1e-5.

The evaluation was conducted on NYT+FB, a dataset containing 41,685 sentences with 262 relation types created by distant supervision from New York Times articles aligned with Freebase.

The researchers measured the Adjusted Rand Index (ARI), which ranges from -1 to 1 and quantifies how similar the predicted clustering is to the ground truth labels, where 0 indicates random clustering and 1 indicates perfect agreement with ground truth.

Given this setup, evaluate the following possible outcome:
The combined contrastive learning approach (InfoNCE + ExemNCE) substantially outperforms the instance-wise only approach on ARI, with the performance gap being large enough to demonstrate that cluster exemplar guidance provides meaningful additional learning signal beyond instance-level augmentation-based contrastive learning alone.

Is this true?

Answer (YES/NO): YES